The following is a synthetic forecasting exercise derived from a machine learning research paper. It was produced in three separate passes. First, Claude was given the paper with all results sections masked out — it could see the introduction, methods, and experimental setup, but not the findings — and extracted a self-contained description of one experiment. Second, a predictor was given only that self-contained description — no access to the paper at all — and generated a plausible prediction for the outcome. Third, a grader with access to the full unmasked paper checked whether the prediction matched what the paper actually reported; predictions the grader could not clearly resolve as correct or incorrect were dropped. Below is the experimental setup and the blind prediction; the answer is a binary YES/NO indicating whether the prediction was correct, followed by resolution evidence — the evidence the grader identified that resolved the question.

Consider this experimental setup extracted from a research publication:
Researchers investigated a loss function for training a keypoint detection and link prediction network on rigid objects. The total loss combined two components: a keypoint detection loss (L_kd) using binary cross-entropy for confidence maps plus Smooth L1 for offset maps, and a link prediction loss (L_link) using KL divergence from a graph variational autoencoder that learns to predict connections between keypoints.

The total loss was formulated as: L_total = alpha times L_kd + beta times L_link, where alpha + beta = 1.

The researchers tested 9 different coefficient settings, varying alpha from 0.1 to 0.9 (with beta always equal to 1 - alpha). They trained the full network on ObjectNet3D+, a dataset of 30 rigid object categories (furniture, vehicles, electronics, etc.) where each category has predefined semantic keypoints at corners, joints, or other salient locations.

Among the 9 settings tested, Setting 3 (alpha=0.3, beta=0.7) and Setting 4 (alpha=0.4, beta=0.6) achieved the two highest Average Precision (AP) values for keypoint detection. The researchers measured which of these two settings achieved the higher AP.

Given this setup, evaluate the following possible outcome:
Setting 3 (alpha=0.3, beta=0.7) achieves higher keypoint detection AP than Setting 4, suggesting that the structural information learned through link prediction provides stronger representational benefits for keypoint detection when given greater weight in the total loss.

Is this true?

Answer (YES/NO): YES